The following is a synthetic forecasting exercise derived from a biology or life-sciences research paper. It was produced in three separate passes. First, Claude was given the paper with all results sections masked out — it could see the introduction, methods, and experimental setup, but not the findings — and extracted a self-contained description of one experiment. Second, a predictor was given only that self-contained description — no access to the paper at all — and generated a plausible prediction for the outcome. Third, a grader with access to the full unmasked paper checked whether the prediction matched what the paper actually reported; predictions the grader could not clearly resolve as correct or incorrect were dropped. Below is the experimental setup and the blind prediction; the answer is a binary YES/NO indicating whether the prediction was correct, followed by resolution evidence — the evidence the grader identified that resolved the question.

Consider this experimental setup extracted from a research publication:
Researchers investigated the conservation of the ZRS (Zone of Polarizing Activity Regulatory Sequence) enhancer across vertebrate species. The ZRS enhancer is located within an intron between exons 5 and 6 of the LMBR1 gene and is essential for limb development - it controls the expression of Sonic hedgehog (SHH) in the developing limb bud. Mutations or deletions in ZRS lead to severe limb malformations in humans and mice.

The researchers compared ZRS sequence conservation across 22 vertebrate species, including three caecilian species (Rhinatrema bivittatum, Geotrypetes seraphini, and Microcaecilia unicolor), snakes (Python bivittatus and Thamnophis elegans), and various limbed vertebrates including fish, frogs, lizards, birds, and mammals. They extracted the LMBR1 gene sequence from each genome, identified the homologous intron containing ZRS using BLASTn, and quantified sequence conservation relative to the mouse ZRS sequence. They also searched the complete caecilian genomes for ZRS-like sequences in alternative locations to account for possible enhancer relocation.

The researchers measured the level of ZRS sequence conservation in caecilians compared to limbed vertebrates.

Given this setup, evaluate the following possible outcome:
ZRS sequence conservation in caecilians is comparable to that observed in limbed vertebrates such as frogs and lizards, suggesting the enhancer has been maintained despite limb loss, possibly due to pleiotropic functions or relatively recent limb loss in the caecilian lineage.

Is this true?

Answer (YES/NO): NO